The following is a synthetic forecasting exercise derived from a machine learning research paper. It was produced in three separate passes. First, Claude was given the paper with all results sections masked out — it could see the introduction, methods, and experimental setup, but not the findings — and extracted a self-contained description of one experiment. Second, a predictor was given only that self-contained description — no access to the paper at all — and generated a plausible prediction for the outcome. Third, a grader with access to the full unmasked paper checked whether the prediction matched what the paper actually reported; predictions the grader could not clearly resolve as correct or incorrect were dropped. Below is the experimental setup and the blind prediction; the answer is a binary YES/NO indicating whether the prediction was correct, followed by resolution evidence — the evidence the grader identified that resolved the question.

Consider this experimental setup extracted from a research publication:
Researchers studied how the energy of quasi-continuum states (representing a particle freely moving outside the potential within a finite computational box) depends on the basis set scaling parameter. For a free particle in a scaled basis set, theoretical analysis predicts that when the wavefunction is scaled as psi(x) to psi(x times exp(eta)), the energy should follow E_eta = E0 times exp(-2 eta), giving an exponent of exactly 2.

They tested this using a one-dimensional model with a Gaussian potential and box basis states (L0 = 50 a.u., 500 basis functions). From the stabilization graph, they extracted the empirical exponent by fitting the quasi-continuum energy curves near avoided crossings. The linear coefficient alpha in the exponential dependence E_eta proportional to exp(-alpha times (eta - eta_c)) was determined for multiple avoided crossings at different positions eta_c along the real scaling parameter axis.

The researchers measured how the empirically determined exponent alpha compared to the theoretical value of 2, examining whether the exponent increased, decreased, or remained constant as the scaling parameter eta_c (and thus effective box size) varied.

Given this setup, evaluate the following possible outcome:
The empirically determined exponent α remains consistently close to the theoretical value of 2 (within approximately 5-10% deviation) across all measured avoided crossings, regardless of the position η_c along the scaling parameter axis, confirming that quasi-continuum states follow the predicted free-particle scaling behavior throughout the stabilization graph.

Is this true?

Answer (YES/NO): NO